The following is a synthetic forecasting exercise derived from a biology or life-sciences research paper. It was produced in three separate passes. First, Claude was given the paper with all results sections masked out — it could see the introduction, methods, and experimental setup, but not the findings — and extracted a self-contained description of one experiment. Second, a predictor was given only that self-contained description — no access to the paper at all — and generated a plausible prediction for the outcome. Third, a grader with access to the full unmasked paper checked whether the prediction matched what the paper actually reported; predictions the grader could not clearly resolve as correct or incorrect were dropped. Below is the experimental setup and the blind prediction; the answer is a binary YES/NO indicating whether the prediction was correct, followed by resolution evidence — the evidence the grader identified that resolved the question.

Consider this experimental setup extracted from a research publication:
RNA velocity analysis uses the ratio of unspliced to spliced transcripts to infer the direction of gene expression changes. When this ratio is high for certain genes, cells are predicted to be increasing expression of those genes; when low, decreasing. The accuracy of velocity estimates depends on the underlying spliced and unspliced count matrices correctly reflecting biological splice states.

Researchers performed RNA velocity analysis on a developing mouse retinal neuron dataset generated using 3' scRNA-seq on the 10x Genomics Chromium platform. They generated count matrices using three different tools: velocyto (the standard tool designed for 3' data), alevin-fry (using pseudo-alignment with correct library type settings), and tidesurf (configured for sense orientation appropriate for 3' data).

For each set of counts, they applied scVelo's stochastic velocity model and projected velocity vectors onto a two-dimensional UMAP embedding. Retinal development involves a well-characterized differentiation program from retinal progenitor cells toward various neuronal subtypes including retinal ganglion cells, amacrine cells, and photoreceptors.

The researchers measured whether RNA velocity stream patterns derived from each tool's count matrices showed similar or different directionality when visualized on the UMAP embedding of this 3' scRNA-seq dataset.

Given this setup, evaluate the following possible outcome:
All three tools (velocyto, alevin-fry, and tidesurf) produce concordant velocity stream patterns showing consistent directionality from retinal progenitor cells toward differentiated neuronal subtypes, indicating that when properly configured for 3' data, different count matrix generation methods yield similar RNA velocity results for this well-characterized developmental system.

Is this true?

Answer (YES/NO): YES